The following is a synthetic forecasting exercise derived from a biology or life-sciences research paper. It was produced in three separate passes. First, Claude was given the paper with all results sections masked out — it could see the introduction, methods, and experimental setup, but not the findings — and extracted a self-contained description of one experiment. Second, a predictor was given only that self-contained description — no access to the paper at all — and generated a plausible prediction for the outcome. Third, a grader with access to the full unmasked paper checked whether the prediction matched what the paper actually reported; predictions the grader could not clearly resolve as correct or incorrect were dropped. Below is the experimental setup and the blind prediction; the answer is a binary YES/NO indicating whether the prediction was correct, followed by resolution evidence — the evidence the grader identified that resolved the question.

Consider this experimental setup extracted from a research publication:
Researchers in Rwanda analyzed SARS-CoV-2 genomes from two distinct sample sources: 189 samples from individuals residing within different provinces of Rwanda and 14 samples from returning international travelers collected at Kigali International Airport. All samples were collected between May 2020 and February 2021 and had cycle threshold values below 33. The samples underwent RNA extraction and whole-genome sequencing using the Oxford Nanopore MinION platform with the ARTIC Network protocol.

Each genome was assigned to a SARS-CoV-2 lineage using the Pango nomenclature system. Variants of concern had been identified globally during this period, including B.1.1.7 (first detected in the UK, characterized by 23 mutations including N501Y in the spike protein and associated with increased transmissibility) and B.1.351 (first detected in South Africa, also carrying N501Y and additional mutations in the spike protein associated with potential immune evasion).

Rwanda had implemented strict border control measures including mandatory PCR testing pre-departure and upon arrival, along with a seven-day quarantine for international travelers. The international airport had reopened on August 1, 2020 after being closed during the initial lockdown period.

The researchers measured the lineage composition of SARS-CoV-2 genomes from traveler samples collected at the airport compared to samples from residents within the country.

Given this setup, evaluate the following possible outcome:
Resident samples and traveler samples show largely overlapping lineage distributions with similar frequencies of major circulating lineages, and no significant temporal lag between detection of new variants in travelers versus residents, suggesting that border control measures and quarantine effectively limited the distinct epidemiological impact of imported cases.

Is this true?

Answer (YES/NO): NO